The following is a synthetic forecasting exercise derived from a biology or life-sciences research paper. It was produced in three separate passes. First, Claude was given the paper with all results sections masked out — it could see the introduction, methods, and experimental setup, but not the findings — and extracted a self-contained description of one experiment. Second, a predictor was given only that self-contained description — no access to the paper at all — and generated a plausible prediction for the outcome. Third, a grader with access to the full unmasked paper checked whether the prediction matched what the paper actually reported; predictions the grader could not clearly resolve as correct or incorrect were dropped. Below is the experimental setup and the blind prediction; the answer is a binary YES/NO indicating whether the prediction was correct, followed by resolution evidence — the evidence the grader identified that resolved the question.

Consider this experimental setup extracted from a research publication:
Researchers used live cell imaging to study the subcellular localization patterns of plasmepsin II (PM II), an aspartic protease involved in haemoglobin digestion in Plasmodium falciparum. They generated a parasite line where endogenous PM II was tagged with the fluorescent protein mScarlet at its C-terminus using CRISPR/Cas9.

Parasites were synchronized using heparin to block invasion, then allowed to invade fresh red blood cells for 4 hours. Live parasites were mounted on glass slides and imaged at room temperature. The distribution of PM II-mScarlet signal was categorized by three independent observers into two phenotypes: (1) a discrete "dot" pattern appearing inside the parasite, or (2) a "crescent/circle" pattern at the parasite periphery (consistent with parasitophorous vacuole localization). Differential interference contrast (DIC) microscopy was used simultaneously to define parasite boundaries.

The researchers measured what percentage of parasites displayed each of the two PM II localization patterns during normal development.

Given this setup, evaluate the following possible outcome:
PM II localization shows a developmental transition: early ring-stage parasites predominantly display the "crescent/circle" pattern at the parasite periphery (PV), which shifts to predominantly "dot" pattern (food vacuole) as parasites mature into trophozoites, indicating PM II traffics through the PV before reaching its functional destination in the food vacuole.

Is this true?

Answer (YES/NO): NO